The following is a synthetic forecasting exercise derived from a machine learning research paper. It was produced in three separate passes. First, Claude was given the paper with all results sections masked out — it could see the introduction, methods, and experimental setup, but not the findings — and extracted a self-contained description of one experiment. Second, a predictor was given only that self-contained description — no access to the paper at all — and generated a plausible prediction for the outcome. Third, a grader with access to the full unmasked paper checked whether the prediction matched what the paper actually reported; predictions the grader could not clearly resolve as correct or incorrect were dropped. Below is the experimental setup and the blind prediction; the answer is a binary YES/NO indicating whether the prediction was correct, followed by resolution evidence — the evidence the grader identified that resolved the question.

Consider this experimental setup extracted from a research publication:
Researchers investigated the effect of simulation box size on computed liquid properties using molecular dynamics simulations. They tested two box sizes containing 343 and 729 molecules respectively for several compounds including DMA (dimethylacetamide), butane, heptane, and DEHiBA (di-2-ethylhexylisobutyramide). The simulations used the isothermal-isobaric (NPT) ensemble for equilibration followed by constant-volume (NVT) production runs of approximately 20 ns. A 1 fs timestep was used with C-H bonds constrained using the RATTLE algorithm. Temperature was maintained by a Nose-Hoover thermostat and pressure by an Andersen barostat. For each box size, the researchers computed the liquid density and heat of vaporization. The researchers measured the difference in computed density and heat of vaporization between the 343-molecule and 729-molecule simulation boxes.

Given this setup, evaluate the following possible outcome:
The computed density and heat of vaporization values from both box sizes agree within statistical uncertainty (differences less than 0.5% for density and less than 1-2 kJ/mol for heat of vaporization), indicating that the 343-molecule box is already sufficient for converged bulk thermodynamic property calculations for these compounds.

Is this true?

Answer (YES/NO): NO